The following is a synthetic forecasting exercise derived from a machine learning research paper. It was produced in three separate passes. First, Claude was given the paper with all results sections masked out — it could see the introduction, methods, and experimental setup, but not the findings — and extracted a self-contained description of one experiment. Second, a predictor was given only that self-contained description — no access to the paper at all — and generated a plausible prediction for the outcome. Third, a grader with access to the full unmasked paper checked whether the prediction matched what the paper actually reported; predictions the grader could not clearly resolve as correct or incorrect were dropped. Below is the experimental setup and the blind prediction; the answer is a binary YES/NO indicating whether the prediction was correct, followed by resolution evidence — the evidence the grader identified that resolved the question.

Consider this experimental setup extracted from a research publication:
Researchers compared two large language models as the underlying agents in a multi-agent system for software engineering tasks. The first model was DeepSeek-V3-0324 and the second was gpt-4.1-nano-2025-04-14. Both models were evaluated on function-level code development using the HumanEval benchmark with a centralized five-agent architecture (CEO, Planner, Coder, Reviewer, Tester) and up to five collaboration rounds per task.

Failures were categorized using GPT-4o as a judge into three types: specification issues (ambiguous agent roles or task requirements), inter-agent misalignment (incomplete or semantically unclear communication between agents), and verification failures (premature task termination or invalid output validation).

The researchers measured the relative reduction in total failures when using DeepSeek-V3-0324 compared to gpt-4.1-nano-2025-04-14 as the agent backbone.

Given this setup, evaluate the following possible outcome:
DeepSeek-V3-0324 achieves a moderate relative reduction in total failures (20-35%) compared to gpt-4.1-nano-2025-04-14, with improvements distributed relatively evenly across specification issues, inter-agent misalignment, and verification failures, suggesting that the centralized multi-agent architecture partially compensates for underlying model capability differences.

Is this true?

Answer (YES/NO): NO